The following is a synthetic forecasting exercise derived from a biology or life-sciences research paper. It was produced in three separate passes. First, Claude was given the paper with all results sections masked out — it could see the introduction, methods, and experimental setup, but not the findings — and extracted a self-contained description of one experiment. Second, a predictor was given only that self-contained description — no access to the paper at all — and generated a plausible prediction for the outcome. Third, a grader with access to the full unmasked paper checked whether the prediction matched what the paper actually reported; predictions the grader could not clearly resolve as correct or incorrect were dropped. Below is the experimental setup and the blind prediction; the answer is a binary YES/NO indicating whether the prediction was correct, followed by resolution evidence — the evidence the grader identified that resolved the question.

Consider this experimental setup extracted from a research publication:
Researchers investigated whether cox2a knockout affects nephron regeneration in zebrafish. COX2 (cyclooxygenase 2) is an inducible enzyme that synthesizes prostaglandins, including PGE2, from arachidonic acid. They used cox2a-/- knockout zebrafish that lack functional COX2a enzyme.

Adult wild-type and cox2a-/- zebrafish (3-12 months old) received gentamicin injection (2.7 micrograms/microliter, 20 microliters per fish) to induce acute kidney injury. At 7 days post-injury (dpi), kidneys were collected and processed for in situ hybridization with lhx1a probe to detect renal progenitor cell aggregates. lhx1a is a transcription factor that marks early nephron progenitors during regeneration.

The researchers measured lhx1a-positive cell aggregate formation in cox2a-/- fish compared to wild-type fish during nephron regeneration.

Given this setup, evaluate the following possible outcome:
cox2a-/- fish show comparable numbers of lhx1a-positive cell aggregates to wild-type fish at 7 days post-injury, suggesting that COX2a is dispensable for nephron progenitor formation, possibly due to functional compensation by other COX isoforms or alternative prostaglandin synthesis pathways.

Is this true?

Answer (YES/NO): NO